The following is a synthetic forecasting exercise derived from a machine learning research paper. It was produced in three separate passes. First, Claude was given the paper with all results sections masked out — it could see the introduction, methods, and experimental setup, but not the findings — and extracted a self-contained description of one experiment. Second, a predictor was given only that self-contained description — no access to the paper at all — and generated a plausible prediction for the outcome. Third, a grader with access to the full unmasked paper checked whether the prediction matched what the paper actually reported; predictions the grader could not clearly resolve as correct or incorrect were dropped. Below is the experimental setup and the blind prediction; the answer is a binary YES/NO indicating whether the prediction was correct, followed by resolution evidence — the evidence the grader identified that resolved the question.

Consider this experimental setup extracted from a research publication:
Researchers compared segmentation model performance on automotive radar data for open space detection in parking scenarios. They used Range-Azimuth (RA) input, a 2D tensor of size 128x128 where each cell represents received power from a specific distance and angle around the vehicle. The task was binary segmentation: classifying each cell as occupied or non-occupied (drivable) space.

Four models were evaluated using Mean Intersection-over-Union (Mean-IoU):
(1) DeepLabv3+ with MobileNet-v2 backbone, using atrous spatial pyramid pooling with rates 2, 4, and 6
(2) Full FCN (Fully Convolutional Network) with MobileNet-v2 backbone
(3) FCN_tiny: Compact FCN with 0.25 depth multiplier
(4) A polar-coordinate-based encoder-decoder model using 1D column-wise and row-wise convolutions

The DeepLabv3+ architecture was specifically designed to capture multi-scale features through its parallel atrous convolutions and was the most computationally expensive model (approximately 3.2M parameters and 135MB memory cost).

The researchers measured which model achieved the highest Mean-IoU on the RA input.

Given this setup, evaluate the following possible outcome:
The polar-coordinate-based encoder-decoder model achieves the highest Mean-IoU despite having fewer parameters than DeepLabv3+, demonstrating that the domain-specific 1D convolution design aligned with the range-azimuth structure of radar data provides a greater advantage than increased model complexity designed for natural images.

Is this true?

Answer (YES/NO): YES